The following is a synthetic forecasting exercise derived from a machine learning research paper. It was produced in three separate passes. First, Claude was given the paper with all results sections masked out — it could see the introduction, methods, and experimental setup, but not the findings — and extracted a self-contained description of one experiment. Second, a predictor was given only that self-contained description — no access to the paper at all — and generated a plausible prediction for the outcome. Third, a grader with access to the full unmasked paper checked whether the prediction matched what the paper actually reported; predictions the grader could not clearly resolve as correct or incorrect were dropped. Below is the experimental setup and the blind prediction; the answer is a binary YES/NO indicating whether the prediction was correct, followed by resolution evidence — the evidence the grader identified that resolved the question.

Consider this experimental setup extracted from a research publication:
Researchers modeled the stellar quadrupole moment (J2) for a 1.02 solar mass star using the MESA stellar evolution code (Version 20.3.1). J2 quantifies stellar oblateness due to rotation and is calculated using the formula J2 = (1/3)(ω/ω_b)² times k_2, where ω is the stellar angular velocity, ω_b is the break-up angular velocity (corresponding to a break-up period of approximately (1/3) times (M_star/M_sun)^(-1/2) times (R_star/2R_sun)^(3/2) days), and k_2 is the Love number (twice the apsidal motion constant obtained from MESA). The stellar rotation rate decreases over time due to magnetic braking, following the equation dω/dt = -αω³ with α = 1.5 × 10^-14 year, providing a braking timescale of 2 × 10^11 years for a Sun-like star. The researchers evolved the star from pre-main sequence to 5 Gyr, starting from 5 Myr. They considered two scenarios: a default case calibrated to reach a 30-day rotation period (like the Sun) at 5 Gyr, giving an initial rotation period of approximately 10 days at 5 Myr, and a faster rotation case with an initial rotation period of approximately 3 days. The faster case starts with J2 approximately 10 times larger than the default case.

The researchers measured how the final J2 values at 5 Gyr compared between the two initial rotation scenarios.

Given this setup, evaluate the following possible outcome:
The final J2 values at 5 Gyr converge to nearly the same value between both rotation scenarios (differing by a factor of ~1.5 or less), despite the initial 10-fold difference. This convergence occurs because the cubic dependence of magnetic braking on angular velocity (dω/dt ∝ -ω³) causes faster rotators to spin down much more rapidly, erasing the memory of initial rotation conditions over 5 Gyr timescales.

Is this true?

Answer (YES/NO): YES